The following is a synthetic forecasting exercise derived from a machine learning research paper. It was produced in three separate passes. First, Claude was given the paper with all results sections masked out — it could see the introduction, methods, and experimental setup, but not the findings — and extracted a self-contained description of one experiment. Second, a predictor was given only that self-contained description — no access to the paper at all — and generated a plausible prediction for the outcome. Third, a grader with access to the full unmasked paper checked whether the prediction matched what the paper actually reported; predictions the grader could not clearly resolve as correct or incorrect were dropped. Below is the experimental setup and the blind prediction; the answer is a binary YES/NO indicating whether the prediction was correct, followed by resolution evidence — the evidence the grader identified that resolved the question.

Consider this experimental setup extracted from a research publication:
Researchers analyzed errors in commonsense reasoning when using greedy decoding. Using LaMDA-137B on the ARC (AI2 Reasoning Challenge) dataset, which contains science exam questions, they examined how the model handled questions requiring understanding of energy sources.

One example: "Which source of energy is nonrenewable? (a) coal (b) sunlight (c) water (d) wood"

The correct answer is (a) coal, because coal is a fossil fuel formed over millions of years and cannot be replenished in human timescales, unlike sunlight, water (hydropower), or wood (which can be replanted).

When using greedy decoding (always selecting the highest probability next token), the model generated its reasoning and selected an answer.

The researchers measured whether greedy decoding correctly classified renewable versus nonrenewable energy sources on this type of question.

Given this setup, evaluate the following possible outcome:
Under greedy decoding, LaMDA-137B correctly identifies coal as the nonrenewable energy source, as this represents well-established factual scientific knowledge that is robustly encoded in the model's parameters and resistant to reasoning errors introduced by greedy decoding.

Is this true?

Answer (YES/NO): NO